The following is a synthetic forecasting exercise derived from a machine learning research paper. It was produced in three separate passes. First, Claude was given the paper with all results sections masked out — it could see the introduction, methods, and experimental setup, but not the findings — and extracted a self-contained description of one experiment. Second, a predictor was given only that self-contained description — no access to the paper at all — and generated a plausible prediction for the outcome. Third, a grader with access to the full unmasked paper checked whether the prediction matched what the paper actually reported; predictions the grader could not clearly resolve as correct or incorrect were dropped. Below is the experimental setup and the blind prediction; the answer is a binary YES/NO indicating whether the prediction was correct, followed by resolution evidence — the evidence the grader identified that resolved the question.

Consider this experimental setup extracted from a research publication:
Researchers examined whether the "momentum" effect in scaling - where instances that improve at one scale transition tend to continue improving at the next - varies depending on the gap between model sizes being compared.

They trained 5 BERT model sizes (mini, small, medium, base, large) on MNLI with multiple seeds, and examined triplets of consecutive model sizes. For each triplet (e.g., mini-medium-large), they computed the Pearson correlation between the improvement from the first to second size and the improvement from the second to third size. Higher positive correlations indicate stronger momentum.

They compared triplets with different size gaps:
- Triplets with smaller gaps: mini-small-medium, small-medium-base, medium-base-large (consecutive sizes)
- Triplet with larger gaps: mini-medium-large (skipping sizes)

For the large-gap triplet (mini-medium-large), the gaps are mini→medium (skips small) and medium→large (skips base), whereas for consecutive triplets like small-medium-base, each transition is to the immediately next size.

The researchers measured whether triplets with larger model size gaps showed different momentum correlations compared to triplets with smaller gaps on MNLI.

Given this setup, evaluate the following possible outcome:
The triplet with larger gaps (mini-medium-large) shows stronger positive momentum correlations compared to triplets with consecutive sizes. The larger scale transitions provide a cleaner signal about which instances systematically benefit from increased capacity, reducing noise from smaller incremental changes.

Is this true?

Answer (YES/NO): NO